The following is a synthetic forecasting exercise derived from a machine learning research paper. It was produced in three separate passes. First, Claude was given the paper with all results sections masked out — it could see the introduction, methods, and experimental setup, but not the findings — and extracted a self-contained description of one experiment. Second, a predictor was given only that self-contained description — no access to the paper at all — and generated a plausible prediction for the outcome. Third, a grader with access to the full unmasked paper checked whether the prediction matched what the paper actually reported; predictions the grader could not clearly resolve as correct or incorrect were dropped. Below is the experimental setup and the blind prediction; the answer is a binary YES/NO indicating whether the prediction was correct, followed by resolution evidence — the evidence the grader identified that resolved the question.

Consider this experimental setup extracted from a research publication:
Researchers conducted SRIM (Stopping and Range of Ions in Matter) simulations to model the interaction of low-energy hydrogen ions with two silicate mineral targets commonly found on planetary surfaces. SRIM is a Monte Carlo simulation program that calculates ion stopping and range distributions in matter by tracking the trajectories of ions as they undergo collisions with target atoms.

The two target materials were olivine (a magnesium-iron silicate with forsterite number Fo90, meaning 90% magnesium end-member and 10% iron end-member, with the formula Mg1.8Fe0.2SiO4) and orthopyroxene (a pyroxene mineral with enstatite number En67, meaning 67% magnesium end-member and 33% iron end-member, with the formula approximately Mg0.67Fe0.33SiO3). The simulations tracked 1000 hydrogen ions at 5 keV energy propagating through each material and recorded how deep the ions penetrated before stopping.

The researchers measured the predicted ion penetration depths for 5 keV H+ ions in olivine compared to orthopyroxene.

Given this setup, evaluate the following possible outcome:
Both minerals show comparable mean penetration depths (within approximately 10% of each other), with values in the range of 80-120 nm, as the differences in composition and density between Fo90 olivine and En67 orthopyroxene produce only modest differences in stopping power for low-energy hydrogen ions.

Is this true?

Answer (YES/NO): NO